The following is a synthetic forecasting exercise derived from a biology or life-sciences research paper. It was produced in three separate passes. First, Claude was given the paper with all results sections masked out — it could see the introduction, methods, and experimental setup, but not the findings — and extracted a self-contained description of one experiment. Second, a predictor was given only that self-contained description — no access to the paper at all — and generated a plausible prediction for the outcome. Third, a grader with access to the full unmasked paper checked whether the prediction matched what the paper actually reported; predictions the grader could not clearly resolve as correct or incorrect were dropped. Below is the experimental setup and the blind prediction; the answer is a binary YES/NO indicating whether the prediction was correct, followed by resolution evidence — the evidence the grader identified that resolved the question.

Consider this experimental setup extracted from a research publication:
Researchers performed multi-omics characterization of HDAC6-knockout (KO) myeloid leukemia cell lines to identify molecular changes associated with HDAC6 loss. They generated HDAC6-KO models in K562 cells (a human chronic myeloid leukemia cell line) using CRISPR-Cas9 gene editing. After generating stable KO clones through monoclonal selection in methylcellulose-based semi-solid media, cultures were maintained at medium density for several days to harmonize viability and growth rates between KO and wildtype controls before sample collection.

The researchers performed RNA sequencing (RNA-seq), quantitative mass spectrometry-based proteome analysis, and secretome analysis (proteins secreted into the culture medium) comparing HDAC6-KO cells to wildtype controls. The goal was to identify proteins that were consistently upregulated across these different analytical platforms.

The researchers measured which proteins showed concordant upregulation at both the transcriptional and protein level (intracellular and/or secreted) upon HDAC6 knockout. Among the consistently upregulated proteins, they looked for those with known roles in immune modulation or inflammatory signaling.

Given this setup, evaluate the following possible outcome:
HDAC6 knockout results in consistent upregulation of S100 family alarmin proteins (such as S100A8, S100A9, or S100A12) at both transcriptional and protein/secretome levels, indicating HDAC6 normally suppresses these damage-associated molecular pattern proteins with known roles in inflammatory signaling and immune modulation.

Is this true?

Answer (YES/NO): NO